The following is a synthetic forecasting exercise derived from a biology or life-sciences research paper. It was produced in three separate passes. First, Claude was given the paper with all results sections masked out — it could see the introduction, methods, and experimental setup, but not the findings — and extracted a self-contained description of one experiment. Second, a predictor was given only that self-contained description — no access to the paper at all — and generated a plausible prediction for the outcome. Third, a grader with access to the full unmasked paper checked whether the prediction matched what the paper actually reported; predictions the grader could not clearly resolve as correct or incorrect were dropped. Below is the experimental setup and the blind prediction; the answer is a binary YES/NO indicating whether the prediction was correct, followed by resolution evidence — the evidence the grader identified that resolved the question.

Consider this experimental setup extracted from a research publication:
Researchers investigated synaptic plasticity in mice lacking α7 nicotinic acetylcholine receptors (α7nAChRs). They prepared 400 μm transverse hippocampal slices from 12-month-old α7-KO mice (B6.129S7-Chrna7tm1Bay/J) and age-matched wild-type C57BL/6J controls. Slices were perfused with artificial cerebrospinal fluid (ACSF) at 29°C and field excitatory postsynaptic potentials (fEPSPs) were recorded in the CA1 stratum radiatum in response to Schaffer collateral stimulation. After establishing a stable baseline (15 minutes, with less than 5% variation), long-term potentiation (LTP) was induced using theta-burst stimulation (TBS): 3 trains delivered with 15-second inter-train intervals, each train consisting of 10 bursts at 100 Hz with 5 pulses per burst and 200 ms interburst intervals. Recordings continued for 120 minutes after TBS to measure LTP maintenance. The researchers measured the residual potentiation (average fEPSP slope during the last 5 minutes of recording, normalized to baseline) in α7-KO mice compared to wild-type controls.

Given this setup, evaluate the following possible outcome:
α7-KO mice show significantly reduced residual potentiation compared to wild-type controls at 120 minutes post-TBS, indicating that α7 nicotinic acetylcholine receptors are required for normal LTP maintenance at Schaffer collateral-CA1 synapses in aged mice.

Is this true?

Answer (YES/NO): YES